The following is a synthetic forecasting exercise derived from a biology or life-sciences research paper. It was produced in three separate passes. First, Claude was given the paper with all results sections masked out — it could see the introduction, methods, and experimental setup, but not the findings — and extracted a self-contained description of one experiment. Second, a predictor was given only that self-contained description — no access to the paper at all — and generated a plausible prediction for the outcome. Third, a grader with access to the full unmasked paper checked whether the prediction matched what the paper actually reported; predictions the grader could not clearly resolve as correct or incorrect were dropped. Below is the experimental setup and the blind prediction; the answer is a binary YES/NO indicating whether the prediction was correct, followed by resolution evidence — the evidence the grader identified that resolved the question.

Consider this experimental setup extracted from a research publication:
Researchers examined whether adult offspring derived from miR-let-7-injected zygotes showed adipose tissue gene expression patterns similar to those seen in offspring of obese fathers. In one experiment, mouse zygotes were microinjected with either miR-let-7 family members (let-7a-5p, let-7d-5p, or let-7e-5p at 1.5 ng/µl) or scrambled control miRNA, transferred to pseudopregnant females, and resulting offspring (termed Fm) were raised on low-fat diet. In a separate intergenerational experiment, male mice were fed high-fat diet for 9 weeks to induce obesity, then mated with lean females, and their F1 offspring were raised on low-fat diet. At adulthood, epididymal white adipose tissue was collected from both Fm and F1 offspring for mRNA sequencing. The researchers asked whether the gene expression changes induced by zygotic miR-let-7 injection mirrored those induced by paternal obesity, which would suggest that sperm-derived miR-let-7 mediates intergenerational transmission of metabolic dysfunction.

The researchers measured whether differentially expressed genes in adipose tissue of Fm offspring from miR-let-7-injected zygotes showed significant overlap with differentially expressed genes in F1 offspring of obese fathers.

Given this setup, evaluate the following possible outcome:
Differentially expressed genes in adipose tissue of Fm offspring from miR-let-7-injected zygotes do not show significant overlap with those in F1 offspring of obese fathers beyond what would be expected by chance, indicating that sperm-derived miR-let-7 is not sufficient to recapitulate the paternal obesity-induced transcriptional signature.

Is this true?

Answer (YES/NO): NO